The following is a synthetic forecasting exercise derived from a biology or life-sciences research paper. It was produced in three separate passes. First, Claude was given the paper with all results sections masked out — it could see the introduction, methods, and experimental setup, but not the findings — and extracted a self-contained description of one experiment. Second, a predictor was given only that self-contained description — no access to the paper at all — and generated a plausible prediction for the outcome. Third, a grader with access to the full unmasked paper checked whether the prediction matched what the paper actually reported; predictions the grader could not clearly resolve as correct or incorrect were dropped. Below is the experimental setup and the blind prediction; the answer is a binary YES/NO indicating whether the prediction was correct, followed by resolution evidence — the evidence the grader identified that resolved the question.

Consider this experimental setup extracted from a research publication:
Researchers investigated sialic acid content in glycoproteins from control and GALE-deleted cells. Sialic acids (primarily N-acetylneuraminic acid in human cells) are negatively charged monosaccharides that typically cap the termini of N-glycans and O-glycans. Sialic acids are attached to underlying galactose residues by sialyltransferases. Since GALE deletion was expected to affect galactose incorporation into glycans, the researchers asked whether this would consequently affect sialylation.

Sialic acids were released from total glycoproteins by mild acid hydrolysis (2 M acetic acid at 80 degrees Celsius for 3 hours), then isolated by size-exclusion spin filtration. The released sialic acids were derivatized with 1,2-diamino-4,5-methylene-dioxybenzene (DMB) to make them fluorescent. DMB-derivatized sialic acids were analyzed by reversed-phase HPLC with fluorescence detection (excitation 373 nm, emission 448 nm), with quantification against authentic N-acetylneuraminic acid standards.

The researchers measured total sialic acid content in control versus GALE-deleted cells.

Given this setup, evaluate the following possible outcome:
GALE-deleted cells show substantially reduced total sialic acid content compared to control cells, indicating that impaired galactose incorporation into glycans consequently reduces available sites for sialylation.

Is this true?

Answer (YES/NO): YES